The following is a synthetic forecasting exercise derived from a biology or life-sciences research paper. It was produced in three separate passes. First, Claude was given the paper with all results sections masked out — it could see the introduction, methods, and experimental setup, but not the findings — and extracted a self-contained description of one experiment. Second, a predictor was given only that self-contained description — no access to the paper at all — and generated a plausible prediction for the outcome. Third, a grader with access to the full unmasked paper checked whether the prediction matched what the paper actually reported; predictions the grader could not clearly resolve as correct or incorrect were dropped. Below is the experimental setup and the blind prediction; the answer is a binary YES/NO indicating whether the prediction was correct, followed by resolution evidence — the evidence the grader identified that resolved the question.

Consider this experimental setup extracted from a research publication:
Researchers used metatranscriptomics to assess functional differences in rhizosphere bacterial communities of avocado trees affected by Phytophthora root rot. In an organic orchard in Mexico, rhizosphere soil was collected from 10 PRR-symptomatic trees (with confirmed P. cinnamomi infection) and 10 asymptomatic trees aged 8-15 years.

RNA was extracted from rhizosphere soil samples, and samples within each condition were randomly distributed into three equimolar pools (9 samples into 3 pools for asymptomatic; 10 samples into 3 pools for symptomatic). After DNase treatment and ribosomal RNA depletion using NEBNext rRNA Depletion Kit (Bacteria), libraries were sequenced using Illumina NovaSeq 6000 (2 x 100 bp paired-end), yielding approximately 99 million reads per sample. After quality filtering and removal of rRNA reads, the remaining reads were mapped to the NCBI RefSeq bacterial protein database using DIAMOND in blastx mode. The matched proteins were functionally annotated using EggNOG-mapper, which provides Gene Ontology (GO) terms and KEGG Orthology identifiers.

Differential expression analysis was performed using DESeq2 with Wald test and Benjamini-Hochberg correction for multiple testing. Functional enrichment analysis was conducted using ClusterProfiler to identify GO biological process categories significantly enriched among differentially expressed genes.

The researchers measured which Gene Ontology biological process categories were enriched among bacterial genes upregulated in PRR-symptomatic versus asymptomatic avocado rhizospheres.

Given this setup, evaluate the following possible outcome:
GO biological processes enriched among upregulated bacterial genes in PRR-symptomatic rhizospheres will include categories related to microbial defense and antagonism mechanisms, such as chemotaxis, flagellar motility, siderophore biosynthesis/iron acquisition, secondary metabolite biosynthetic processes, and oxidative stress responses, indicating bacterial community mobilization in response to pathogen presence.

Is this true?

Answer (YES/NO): NO